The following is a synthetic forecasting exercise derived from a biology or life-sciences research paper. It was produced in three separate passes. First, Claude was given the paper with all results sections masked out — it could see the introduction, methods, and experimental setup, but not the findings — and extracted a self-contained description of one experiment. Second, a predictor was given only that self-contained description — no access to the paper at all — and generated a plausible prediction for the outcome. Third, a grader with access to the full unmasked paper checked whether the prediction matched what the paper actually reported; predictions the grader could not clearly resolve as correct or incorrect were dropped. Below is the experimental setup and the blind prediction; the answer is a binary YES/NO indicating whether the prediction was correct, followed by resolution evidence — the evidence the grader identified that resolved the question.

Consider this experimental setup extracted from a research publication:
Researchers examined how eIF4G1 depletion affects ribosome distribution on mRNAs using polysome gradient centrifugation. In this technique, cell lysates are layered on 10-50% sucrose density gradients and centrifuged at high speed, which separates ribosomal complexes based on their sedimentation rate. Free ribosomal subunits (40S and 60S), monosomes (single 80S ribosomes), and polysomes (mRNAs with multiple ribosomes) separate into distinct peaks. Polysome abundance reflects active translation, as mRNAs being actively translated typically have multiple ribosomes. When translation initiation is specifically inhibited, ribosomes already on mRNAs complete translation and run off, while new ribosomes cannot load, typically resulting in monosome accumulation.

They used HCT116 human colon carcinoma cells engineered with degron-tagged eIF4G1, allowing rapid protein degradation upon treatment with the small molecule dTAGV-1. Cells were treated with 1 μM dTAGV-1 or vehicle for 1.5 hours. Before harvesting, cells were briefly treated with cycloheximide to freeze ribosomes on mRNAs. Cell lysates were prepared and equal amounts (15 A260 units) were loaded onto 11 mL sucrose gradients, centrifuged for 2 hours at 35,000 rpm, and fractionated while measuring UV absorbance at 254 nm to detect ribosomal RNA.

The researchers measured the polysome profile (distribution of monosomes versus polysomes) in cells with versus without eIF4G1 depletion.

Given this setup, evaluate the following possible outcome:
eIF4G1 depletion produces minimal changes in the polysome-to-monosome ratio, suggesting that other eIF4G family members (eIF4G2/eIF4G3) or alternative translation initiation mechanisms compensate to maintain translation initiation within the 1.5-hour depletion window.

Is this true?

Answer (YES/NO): NO